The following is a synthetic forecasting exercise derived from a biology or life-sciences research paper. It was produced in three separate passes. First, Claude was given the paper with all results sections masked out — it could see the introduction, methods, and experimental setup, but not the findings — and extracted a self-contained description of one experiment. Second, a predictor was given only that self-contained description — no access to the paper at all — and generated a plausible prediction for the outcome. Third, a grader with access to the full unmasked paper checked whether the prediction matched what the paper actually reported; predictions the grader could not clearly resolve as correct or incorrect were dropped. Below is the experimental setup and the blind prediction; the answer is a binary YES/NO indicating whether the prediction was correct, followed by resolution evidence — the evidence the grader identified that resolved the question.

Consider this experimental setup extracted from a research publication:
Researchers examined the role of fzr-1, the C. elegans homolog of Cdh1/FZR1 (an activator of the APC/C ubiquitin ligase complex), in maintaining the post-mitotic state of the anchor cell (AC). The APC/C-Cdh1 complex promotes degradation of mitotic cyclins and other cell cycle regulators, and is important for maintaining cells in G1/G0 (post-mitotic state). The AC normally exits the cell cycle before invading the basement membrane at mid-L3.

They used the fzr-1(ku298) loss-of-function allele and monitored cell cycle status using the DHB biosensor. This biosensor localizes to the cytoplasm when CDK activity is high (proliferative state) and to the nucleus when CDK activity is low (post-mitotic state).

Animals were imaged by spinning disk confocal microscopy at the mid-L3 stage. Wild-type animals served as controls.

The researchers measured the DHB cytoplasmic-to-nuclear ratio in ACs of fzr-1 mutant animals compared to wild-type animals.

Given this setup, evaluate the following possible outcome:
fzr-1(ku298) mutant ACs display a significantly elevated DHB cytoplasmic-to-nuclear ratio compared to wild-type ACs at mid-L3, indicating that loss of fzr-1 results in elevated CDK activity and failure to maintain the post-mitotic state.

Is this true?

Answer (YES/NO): NO